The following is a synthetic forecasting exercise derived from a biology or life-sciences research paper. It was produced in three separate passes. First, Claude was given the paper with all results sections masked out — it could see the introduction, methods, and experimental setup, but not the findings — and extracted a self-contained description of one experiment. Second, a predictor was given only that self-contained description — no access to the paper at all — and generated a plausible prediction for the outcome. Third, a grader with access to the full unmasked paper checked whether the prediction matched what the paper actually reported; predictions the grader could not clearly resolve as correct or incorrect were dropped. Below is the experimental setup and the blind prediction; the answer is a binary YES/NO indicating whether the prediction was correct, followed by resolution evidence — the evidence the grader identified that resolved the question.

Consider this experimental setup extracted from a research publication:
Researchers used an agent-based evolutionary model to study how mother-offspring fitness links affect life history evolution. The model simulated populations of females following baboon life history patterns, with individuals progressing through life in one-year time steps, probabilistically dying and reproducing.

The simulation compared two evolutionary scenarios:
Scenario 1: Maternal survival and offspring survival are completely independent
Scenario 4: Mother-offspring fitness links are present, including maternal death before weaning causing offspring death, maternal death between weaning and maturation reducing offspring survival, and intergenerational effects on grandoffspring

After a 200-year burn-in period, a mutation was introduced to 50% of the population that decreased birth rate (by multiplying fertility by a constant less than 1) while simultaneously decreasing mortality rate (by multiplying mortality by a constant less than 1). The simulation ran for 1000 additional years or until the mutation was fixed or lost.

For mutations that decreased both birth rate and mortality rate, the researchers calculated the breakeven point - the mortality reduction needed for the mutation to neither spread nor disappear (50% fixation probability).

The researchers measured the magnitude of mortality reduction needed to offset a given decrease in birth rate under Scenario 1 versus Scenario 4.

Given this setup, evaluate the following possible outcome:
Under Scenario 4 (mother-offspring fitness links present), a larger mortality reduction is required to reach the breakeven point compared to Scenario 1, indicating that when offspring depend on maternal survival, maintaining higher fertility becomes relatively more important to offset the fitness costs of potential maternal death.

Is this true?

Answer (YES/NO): NO